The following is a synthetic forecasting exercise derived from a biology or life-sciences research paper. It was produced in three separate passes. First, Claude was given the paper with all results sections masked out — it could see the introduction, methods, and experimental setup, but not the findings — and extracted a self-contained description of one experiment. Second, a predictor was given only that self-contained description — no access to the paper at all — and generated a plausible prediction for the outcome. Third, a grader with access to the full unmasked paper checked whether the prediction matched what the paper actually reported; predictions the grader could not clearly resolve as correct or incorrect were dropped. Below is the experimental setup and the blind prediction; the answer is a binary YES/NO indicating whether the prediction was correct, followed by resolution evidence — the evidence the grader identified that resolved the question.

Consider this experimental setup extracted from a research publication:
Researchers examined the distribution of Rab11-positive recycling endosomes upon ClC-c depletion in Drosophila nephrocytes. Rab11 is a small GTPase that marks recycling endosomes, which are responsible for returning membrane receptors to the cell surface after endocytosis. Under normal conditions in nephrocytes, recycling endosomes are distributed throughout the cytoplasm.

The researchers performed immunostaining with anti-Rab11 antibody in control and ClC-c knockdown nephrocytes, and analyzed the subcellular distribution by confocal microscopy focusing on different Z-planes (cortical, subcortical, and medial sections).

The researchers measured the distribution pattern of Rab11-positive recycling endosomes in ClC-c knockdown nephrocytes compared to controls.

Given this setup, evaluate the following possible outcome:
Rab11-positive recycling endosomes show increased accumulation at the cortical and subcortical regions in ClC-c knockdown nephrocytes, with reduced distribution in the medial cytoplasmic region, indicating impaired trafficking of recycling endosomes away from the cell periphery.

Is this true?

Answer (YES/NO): YES